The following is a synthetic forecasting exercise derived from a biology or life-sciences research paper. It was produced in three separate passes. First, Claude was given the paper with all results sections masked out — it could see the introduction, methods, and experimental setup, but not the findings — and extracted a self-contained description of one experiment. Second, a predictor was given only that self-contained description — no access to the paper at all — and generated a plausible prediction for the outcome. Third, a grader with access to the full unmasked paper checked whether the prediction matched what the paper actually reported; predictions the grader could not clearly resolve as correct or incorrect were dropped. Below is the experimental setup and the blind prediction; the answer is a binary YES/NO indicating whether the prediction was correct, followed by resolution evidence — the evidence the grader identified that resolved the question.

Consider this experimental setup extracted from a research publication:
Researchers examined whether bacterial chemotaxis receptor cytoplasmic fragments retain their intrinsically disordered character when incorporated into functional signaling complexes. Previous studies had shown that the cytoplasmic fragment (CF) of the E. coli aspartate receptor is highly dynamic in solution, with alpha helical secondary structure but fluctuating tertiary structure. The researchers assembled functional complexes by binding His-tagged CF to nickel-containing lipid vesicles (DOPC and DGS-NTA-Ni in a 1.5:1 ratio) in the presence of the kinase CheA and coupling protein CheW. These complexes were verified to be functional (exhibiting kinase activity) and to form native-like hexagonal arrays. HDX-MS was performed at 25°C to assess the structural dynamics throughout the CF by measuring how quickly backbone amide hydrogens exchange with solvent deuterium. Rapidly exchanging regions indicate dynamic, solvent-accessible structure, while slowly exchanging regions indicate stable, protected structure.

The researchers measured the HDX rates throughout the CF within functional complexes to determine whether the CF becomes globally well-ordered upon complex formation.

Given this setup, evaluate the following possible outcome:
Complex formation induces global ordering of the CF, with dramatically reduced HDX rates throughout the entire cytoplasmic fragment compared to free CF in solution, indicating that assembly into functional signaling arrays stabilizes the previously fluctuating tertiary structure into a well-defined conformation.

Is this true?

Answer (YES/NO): NO